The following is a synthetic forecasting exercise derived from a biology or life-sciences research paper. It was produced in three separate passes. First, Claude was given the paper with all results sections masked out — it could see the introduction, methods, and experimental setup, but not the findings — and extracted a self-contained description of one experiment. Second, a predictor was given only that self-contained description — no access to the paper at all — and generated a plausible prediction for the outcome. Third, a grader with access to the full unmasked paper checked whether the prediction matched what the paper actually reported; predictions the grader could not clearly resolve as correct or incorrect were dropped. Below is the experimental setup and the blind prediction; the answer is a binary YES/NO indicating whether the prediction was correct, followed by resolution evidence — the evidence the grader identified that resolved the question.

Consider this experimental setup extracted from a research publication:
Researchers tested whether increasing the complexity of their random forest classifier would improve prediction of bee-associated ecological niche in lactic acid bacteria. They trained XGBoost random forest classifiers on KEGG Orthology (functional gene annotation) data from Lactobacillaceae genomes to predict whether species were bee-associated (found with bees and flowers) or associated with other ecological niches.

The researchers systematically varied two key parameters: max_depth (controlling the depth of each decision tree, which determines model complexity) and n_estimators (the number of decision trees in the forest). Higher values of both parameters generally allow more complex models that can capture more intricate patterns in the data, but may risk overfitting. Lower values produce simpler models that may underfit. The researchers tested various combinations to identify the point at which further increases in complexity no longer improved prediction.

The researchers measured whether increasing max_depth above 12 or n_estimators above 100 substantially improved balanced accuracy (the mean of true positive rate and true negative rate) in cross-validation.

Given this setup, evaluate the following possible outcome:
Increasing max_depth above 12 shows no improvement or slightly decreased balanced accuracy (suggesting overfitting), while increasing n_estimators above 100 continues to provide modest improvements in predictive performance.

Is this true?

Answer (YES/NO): NO